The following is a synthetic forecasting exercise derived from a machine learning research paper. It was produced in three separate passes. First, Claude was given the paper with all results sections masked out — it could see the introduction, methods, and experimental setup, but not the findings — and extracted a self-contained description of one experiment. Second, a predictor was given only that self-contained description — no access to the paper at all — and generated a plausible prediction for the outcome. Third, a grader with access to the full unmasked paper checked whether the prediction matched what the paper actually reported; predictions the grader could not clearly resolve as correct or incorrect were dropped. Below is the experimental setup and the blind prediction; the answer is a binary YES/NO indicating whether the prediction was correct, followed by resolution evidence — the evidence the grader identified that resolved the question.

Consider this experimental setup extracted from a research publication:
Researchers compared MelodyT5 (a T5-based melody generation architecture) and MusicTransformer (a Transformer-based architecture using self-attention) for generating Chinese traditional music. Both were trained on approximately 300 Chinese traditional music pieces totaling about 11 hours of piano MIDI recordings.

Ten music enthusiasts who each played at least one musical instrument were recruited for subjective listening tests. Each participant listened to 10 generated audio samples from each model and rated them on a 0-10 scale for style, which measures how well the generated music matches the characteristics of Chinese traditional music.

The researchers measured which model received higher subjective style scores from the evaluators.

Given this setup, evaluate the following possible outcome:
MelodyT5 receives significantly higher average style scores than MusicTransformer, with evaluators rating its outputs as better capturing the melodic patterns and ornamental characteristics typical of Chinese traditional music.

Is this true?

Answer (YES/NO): NO